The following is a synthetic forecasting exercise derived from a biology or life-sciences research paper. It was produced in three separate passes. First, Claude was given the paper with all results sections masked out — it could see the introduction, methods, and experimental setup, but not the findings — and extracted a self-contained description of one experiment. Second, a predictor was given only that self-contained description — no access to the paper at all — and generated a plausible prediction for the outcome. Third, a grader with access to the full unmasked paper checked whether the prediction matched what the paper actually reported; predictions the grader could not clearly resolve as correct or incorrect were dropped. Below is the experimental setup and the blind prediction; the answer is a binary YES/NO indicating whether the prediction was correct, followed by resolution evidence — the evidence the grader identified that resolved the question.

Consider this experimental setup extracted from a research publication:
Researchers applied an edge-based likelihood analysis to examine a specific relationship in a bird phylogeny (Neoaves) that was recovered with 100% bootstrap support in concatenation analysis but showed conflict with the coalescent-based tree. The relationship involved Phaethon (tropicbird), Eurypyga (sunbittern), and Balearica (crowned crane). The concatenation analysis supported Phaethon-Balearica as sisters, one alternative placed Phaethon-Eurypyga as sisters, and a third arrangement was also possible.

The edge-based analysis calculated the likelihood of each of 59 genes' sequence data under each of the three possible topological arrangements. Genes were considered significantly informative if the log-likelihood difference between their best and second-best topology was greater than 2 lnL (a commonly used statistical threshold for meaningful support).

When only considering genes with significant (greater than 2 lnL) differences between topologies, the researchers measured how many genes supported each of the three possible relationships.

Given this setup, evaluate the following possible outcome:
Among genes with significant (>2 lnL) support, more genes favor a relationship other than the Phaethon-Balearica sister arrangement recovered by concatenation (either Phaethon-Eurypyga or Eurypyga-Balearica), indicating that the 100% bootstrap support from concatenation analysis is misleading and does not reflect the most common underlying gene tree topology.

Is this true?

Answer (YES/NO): YES